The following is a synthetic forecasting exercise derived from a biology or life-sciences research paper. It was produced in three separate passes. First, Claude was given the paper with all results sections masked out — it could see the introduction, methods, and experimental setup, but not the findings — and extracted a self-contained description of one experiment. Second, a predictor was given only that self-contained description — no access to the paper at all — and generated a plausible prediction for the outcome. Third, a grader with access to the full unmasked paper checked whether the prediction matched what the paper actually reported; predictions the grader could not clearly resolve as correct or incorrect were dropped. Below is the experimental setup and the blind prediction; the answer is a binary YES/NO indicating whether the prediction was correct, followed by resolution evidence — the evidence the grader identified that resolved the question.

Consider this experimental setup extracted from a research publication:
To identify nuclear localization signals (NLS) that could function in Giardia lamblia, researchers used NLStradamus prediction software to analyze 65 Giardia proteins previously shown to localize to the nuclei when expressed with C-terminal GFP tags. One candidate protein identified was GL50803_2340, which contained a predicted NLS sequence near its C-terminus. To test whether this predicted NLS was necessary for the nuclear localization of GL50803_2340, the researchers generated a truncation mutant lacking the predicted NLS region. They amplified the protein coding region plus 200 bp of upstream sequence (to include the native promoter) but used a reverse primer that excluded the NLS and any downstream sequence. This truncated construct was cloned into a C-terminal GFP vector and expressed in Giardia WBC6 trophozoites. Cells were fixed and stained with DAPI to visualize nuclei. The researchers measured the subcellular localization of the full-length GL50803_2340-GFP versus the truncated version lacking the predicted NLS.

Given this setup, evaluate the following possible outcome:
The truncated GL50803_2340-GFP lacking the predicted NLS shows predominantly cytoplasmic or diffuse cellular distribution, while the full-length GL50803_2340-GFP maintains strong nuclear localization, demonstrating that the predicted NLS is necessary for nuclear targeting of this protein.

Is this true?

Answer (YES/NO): YES